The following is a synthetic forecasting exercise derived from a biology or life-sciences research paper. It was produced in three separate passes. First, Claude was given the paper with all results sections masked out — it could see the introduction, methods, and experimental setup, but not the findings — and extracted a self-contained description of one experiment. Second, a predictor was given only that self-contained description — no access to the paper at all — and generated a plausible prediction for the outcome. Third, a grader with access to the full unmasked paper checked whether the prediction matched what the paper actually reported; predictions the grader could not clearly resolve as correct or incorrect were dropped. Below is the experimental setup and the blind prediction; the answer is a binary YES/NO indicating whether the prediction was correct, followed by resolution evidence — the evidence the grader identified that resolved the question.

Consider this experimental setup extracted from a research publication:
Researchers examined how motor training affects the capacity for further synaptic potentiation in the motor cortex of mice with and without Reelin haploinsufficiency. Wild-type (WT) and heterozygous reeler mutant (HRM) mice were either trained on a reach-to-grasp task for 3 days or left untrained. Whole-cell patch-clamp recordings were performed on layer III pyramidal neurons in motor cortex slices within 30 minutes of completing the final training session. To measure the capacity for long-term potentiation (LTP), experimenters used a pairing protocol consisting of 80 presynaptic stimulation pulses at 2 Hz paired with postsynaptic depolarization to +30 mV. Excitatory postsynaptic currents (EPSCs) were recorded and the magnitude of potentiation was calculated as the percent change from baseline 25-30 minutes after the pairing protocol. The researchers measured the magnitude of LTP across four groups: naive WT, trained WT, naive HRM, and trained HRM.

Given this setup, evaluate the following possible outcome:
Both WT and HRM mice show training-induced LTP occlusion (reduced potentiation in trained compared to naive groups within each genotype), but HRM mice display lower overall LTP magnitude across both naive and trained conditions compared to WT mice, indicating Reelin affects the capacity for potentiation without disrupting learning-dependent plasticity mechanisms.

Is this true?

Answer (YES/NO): NO